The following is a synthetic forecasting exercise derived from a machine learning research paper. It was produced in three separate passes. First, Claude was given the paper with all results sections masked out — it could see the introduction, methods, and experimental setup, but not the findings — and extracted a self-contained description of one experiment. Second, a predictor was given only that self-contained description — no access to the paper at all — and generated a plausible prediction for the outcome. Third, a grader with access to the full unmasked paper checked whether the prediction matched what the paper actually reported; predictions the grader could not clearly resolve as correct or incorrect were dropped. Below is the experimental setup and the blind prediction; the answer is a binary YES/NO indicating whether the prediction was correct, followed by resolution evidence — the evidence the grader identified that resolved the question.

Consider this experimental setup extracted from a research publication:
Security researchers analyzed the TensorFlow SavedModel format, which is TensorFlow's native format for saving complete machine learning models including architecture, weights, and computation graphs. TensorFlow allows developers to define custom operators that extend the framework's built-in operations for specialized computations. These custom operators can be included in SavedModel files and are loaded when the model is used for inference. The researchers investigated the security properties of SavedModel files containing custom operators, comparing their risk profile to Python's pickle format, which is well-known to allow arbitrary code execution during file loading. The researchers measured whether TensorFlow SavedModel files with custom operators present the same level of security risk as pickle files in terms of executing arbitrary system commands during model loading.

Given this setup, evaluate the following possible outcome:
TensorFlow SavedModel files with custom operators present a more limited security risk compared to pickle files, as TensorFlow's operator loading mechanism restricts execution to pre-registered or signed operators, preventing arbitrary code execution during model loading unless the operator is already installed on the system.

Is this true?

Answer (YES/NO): NO